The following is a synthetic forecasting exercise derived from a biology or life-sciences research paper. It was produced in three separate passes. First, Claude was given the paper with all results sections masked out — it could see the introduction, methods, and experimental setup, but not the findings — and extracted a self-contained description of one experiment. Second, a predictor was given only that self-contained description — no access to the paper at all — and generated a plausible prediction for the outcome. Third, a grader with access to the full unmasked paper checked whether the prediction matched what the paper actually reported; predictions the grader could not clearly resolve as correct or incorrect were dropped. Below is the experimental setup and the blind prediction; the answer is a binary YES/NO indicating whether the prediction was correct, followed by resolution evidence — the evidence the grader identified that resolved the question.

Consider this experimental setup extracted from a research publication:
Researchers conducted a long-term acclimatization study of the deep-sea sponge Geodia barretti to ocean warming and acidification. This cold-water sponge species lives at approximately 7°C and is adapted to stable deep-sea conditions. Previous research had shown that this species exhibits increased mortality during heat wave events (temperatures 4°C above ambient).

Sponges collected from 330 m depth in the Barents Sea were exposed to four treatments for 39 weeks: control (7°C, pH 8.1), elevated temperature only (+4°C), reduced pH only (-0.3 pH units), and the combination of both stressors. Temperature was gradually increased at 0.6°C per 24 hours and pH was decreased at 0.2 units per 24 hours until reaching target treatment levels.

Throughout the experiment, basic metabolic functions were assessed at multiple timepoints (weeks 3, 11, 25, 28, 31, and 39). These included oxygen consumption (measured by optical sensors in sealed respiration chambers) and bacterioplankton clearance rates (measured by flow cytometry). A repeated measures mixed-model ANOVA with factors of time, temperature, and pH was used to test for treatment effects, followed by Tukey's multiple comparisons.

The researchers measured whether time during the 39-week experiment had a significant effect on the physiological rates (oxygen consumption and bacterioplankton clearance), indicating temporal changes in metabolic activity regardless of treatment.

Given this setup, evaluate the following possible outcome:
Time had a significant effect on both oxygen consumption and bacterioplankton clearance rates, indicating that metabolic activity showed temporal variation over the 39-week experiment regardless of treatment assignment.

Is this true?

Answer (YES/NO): NO